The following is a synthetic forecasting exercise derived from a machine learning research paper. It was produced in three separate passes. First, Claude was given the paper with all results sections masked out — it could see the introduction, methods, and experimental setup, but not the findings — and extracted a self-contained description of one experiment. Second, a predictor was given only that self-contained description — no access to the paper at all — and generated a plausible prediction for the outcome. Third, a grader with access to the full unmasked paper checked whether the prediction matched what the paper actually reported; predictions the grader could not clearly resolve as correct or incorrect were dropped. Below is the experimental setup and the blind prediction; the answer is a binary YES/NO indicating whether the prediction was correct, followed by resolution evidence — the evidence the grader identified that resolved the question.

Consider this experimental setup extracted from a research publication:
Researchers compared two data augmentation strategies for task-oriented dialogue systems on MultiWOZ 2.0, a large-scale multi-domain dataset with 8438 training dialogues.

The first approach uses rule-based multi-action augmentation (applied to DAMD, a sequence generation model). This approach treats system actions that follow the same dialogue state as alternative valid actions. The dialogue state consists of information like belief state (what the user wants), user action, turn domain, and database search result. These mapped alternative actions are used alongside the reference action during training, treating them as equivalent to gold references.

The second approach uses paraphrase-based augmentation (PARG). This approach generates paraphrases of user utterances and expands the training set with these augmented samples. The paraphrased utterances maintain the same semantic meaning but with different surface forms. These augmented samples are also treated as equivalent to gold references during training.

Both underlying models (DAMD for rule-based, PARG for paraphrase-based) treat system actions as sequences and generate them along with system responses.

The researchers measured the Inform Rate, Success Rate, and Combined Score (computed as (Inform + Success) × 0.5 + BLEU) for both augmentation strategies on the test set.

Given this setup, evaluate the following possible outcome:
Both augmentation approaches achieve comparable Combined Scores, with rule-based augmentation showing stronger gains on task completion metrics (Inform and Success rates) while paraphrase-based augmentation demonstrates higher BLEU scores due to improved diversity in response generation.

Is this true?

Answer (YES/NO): NO